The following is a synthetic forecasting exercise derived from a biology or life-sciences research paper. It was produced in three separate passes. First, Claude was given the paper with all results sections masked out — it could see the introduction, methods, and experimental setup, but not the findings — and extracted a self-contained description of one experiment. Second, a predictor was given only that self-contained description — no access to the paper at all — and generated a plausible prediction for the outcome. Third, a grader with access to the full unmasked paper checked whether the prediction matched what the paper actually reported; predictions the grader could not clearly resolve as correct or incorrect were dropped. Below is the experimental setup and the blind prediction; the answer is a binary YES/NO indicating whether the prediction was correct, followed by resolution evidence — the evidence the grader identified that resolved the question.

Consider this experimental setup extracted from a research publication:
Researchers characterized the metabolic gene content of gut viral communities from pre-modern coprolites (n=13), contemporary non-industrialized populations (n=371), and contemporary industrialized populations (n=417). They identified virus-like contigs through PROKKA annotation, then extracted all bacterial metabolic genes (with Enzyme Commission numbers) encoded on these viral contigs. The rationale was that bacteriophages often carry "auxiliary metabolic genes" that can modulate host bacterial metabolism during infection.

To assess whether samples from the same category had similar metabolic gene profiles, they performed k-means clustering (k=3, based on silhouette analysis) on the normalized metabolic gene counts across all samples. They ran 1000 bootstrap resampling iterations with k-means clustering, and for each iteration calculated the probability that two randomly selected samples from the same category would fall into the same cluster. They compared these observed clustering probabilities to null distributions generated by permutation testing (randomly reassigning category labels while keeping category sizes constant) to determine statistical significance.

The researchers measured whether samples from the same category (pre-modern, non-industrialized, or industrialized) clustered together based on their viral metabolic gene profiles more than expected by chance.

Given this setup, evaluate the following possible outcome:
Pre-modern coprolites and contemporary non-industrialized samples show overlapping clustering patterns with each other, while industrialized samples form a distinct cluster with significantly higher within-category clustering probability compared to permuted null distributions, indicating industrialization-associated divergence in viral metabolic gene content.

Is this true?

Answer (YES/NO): NO